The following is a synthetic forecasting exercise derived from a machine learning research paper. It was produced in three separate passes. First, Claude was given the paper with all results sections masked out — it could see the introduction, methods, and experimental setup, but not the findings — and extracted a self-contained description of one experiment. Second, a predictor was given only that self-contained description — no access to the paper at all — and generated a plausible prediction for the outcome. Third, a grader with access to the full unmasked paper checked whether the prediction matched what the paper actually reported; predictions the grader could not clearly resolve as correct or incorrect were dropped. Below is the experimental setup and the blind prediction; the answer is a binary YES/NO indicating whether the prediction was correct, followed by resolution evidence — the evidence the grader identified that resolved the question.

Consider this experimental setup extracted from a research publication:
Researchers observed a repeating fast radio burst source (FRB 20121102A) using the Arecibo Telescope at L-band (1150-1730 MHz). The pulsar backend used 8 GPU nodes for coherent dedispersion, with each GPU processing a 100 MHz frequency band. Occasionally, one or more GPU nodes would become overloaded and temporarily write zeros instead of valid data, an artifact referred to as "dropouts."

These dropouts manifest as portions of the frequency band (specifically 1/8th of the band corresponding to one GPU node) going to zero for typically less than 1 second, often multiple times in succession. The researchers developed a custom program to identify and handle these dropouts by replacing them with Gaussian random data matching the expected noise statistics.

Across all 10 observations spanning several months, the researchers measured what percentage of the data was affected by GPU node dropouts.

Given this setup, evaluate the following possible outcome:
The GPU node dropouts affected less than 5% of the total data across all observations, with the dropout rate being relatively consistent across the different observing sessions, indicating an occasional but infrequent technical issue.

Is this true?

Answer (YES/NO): NO